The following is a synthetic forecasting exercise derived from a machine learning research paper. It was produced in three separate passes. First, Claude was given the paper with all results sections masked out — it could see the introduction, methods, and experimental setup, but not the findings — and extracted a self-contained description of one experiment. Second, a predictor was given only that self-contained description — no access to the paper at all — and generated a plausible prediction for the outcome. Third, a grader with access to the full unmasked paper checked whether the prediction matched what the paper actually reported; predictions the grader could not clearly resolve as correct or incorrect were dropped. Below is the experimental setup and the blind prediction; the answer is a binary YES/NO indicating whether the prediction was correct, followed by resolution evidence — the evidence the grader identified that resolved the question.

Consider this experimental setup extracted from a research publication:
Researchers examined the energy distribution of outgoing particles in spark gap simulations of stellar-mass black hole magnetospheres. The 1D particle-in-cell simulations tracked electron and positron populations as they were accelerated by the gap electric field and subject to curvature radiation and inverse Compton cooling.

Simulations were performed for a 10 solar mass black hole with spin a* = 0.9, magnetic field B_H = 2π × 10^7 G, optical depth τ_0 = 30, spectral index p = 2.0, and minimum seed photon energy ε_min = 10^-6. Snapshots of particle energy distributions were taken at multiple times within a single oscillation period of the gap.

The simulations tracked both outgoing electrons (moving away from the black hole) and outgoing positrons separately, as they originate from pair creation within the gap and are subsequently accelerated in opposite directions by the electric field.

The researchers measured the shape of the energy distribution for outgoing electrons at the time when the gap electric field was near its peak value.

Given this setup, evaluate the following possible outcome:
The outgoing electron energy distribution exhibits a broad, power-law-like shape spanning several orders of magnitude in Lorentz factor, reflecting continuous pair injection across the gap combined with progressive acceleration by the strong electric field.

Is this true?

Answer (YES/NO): NO